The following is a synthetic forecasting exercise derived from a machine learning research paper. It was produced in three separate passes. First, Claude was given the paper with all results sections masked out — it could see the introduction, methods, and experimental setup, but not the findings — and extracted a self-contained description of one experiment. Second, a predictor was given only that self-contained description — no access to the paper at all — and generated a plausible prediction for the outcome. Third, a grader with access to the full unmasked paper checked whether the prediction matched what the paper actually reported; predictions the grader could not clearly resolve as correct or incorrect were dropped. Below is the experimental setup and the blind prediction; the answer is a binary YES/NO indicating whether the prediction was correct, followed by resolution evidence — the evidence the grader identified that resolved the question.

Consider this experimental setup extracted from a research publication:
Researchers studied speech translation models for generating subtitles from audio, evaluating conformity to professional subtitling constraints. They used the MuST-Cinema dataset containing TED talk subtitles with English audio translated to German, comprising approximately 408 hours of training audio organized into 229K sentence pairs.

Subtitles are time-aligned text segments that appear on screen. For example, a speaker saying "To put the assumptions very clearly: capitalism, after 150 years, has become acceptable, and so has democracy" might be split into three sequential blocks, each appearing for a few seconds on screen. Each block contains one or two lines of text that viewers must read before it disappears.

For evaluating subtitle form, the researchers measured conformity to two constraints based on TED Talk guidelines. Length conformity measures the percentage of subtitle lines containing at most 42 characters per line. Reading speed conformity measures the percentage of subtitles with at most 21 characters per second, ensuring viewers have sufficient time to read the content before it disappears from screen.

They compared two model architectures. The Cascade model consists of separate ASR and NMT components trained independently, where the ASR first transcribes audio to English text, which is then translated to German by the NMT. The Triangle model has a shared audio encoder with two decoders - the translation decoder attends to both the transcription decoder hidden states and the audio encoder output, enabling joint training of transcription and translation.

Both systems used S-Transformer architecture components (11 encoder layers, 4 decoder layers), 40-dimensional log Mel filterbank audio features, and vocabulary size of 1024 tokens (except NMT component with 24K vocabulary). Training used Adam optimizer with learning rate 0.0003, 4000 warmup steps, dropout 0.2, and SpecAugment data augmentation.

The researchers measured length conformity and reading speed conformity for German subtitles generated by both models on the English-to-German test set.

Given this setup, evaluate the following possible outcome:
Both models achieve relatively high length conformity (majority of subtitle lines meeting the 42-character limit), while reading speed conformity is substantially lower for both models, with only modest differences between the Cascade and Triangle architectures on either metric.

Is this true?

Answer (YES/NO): YES